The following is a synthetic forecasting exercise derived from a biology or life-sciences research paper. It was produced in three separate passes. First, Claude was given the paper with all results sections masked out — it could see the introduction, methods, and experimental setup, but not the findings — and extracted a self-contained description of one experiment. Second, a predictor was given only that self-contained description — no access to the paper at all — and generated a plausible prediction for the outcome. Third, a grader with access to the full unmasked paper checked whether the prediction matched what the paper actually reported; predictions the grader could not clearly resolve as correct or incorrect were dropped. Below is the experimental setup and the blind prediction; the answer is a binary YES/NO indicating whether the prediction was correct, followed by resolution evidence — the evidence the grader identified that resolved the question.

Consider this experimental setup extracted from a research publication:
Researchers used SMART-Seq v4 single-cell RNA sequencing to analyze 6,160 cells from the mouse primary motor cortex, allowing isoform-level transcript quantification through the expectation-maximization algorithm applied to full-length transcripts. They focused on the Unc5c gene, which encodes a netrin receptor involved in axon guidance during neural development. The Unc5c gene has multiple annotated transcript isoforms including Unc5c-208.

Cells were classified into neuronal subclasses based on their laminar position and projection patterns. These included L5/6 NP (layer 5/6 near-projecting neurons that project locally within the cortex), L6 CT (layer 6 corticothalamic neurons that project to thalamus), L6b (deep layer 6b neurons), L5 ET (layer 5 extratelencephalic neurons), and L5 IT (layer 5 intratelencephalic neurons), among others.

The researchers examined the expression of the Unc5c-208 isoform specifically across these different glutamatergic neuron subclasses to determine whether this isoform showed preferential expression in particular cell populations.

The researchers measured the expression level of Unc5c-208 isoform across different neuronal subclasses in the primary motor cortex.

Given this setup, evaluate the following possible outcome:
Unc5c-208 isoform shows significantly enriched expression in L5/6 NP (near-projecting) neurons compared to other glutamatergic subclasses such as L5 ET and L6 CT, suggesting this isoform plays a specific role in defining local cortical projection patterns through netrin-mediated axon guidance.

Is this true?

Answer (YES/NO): YES